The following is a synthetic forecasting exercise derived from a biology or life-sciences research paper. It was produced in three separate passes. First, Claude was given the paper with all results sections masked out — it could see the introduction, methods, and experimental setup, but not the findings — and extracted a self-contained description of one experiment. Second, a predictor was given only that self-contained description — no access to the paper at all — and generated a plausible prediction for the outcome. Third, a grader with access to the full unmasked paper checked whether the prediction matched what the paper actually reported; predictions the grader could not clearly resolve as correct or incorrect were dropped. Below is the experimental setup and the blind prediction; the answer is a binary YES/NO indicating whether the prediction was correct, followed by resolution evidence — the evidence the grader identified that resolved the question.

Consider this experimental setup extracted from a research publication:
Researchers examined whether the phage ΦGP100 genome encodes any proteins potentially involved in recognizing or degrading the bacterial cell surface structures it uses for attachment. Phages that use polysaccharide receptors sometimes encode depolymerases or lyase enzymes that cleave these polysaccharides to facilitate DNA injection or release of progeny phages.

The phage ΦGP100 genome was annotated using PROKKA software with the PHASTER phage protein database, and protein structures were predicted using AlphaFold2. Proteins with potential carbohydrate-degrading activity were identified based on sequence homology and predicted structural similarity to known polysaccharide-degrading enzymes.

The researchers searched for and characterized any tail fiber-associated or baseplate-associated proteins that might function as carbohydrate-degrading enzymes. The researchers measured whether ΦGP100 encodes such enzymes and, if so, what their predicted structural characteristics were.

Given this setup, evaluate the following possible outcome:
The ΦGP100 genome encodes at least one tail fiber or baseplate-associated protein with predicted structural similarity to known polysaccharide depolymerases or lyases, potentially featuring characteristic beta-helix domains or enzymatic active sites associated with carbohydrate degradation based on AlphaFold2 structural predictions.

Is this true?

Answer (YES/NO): NO